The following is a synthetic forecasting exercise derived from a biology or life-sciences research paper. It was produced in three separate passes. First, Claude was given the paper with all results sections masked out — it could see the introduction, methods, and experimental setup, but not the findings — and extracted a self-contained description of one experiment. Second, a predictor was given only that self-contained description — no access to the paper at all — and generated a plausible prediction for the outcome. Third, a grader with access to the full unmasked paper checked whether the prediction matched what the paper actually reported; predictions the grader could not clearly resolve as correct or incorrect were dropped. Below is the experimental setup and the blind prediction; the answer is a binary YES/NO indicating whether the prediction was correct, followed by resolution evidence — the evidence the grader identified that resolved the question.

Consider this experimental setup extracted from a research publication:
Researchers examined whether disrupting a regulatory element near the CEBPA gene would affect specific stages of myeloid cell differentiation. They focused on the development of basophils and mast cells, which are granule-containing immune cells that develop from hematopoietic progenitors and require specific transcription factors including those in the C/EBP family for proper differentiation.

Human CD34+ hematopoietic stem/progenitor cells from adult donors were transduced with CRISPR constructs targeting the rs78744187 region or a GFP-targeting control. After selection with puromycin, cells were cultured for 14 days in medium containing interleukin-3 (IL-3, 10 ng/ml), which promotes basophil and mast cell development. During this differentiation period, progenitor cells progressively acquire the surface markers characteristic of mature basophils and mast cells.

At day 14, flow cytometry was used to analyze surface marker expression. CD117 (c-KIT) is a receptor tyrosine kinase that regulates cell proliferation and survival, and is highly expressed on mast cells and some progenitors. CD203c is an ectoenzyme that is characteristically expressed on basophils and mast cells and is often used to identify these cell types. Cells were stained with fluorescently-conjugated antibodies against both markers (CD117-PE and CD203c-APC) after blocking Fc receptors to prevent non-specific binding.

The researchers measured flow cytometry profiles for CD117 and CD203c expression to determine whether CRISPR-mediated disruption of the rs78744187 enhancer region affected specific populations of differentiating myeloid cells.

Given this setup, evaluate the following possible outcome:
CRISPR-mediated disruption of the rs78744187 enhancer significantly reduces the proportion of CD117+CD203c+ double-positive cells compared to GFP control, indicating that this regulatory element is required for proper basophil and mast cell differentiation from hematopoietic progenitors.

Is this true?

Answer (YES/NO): NO